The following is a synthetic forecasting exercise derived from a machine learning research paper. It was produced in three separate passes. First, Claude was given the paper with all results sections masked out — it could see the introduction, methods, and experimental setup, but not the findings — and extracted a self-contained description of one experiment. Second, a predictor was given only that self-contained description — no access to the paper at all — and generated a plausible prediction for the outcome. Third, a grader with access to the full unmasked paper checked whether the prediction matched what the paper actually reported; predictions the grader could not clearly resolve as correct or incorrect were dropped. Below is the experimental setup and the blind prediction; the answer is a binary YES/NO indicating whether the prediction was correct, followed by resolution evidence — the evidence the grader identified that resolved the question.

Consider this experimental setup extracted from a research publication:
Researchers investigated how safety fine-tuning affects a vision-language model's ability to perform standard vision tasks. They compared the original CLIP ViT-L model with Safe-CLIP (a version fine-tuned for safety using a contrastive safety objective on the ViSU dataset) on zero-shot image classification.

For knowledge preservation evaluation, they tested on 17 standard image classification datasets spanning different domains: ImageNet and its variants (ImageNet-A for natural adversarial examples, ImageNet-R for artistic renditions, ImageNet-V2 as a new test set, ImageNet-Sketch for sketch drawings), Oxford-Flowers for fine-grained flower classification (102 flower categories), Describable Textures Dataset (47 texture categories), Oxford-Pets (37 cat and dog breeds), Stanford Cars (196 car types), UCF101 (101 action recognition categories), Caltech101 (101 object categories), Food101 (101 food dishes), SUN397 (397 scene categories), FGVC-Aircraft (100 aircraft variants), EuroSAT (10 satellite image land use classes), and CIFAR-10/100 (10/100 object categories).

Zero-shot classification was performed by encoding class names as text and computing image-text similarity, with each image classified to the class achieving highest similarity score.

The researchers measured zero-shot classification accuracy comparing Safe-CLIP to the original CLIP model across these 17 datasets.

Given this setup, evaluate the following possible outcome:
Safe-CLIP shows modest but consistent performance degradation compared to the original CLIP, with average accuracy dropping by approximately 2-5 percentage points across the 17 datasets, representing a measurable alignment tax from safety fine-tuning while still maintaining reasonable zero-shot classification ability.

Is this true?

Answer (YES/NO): NO